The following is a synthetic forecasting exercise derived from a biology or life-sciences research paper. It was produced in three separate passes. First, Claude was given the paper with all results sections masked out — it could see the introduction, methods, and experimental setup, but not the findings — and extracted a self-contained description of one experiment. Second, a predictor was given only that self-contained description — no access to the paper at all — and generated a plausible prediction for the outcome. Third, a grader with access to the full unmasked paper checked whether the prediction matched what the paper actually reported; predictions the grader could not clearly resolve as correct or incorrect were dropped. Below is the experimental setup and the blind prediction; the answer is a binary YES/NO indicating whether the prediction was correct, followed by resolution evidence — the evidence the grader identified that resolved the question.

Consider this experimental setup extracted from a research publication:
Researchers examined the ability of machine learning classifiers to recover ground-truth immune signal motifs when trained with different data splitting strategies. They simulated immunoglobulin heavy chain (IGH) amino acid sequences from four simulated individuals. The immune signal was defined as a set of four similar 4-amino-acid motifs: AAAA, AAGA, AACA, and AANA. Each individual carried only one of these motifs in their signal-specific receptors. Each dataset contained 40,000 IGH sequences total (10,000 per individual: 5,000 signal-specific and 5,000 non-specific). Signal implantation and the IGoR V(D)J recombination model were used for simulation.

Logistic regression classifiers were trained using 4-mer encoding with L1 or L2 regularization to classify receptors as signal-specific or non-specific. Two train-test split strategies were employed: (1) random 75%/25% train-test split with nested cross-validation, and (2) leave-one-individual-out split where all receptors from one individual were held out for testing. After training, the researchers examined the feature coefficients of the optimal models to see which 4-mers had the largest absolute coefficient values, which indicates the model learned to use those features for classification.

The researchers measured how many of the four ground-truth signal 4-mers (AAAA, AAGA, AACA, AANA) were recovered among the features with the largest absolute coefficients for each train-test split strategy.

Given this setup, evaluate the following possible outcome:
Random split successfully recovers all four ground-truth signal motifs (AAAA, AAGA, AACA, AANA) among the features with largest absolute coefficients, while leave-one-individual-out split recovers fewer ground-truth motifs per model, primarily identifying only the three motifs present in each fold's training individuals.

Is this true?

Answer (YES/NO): YES